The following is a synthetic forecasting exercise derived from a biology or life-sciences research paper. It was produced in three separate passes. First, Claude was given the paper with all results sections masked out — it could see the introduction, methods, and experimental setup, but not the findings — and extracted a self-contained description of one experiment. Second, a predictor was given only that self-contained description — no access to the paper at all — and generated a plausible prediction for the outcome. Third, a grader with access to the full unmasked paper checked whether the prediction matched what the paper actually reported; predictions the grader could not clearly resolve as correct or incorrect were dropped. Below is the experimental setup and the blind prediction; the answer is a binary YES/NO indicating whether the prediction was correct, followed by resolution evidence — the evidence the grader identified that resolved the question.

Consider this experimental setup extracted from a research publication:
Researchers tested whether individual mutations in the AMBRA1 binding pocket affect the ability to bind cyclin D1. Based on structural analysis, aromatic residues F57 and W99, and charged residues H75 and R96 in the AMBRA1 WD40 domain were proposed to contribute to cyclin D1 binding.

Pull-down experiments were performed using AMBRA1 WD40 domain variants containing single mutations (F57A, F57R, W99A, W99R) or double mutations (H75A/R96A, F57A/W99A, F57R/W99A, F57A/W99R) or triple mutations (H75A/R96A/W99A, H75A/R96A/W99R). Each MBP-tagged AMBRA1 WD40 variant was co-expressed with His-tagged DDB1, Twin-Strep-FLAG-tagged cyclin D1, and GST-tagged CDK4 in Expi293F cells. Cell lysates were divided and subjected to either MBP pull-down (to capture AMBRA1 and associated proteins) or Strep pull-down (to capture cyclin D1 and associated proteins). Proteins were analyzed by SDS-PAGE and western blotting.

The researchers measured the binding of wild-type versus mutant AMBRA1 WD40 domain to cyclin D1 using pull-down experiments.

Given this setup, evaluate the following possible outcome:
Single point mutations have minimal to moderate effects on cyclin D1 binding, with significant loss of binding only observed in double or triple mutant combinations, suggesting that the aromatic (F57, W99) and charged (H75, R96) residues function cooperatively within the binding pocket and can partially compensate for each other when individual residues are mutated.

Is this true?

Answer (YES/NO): NO